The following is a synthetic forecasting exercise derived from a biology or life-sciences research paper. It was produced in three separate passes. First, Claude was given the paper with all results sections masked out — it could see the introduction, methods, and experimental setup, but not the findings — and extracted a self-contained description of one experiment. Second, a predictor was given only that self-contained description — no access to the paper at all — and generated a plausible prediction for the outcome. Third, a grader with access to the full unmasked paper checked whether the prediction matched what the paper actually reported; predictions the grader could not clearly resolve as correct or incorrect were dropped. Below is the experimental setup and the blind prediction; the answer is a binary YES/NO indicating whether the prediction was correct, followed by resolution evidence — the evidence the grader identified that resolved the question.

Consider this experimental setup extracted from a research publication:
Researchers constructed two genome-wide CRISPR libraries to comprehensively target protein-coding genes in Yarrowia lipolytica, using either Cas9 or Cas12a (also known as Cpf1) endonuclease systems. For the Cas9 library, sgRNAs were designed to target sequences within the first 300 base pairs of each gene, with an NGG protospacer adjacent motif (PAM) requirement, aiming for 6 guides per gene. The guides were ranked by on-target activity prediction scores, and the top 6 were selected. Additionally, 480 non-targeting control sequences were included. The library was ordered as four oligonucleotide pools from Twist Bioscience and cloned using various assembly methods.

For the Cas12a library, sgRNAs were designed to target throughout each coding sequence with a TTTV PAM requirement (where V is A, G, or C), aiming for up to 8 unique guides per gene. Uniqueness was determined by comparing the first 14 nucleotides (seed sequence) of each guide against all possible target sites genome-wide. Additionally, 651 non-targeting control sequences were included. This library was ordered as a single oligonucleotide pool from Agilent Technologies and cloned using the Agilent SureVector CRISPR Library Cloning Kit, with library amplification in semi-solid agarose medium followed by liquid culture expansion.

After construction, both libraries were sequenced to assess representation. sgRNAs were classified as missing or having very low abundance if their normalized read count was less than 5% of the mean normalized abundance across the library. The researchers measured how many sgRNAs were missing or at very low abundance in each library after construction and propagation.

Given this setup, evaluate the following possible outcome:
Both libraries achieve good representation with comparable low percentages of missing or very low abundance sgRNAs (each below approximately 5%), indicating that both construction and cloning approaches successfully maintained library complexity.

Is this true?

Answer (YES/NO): NO